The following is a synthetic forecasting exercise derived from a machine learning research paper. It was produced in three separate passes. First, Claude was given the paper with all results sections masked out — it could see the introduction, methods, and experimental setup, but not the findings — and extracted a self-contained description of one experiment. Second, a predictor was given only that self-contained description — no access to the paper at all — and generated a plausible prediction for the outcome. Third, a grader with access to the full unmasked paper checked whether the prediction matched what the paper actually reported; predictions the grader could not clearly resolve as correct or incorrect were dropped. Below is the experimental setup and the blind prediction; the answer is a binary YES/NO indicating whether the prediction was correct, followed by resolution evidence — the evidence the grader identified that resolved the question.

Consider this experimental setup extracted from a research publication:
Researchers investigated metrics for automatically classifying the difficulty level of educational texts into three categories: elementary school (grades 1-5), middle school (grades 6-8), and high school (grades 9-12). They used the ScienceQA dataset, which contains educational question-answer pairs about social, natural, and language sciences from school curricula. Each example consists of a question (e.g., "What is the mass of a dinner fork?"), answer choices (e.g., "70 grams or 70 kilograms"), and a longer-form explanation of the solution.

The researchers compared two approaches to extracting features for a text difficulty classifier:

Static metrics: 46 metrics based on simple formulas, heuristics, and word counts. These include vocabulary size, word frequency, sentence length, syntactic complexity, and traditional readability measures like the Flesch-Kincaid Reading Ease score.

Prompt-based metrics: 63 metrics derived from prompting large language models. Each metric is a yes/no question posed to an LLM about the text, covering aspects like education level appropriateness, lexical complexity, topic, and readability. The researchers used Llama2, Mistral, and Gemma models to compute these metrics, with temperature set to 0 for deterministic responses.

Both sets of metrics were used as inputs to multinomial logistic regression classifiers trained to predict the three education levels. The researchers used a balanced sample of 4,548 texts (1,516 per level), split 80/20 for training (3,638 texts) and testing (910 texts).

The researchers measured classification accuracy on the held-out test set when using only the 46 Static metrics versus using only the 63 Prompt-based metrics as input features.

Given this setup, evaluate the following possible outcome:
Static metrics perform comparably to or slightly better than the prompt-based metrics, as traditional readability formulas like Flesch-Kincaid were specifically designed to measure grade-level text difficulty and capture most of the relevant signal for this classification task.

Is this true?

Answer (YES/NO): NO